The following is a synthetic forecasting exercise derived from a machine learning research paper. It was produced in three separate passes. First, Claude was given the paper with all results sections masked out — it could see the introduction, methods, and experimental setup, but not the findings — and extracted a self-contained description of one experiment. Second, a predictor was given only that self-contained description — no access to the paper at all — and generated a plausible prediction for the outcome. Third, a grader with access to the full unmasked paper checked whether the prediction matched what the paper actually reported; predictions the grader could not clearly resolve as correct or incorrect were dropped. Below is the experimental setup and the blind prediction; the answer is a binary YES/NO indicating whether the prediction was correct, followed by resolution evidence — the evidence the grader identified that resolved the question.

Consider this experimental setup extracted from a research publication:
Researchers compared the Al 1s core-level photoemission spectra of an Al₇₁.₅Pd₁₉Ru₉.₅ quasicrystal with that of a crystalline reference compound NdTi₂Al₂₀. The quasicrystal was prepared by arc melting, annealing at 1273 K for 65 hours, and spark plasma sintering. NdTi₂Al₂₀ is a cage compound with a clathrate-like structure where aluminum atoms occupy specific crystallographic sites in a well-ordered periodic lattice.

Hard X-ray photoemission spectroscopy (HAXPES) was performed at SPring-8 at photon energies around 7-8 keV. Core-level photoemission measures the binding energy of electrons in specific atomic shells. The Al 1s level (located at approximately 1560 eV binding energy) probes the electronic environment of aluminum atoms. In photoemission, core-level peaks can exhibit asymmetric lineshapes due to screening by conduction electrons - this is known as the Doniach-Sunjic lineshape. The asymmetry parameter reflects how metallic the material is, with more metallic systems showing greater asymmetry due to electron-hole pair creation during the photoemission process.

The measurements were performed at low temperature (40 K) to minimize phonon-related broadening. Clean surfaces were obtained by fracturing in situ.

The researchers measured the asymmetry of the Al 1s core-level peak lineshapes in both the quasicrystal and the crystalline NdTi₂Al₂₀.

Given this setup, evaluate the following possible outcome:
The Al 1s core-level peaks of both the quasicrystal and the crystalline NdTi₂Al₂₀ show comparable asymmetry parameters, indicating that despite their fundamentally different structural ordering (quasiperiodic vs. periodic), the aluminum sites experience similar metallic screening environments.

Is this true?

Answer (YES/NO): NO